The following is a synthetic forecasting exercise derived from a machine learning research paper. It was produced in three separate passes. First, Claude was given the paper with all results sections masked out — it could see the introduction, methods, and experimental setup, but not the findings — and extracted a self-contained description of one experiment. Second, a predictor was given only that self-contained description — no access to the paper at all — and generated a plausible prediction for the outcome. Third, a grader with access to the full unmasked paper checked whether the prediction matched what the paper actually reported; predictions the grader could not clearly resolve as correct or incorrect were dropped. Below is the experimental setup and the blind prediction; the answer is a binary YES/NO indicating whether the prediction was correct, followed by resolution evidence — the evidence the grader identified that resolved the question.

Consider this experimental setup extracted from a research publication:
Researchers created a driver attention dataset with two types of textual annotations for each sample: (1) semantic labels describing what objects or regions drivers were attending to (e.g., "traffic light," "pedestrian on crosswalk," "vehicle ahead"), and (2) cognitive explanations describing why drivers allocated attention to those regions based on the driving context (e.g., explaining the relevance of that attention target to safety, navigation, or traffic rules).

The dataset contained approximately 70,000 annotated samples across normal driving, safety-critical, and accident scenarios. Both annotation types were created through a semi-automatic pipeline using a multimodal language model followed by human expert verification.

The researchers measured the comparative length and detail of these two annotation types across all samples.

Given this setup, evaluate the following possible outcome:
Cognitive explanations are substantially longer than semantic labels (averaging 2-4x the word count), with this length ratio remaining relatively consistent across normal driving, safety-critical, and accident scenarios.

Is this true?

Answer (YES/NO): NO